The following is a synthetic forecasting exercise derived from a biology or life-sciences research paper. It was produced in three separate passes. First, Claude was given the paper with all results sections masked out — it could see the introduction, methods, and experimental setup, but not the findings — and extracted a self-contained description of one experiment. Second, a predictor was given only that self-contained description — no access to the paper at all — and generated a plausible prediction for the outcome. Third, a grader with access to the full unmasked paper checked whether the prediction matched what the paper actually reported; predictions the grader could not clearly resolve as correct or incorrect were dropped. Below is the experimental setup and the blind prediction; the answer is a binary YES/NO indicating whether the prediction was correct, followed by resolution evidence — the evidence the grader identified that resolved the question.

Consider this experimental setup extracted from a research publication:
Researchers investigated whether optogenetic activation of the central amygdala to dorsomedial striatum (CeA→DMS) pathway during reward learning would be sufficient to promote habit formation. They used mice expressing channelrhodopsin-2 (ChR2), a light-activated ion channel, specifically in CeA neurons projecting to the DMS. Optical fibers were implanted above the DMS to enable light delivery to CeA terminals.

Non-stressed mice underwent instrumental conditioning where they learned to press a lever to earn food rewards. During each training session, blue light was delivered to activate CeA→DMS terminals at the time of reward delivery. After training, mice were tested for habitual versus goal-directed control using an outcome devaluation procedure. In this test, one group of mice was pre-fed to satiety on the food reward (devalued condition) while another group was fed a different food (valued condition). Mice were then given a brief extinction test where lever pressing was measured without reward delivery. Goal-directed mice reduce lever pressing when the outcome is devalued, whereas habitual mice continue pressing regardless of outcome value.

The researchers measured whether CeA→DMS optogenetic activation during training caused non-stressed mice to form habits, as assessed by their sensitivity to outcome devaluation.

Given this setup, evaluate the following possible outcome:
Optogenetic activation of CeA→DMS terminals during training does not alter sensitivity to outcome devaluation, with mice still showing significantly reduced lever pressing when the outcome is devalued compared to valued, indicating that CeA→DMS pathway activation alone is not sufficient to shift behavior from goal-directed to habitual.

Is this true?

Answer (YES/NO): YES